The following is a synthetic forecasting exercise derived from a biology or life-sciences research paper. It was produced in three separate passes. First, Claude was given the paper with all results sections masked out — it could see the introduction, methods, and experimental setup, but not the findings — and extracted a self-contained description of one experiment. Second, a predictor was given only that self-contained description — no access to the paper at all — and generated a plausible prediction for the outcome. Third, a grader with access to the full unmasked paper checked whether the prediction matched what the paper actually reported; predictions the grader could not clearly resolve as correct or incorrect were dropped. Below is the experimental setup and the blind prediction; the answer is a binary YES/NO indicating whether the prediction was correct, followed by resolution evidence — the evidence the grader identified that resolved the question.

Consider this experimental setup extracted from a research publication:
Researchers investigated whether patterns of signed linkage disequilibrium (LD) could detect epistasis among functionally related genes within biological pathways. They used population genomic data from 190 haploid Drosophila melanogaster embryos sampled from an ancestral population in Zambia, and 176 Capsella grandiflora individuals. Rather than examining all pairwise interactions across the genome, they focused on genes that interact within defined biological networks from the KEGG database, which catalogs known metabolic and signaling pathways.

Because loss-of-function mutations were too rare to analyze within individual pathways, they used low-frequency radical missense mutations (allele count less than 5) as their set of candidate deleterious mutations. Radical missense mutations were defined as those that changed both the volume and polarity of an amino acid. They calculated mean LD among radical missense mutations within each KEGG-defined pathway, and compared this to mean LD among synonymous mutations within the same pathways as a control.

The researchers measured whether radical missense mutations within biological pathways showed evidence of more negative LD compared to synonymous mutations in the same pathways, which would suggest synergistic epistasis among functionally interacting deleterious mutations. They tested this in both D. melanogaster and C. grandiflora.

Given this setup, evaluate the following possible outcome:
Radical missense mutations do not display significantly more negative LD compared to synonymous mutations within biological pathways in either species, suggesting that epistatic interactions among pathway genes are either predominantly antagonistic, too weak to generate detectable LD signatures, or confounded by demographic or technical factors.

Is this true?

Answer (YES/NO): NO